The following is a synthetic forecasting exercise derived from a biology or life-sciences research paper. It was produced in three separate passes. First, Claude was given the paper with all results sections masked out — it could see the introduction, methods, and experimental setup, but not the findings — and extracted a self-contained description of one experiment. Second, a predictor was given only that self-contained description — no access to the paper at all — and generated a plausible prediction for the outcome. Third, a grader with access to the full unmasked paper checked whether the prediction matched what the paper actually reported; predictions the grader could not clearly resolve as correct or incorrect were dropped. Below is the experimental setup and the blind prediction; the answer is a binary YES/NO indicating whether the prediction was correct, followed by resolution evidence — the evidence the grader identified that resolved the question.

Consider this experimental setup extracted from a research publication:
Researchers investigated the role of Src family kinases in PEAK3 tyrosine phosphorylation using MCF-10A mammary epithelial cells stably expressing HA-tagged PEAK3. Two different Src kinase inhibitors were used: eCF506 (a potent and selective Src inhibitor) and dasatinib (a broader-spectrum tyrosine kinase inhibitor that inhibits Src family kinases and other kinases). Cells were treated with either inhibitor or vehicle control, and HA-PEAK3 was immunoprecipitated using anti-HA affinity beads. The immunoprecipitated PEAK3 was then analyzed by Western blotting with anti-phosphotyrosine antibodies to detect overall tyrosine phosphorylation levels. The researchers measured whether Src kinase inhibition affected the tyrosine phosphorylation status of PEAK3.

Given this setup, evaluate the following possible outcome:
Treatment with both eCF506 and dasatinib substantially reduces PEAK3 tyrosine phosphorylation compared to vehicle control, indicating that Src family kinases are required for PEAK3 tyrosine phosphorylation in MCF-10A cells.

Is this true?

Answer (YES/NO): YES